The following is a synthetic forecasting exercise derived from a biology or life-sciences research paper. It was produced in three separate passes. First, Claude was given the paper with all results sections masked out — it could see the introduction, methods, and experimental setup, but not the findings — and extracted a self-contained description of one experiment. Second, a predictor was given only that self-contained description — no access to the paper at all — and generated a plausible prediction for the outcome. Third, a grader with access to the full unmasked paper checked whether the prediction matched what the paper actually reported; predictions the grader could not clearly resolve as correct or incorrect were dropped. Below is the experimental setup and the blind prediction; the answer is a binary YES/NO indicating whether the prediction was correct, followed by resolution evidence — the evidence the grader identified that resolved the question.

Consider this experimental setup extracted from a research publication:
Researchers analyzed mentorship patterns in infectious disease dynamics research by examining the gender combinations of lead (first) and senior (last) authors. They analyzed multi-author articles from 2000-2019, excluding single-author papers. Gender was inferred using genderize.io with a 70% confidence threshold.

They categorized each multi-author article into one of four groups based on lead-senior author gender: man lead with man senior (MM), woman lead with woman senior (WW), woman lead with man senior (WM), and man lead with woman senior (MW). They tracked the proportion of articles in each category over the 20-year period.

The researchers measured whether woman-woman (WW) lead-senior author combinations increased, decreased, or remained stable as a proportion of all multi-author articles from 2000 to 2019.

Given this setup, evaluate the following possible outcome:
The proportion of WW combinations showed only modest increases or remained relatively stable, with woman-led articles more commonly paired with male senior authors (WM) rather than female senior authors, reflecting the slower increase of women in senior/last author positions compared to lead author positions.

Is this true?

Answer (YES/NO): YES